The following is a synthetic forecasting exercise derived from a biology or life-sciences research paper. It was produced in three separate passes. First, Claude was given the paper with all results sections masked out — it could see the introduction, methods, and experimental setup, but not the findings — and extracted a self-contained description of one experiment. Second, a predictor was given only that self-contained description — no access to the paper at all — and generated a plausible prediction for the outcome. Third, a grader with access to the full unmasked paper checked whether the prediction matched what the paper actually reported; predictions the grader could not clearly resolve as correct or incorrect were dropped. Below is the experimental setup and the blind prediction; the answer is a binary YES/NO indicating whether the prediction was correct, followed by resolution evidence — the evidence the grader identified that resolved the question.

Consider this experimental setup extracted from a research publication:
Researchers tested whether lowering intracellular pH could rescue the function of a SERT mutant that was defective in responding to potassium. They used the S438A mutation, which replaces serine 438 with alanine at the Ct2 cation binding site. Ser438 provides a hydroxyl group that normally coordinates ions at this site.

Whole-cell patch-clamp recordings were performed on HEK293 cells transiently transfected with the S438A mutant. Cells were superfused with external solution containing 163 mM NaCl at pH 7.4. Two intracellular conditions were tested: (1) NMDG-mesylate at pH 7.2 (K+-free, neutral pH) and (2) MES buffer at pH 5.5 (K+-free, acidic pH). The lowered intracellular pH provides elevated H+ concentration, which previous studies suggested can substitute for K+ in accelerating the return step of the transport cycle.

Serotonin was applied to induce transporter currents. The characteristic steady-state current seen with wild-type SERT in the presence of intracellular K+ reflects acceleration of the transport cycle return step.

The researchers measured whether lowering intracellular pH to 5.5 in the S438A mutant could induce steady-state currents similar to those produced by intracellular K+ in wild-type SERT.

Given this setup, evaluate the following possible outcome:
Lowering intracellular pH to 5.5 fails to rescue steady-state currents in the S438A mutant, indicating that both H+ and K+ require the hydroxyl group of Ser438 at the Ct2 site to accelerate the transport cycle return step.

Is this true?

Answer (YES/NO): NO